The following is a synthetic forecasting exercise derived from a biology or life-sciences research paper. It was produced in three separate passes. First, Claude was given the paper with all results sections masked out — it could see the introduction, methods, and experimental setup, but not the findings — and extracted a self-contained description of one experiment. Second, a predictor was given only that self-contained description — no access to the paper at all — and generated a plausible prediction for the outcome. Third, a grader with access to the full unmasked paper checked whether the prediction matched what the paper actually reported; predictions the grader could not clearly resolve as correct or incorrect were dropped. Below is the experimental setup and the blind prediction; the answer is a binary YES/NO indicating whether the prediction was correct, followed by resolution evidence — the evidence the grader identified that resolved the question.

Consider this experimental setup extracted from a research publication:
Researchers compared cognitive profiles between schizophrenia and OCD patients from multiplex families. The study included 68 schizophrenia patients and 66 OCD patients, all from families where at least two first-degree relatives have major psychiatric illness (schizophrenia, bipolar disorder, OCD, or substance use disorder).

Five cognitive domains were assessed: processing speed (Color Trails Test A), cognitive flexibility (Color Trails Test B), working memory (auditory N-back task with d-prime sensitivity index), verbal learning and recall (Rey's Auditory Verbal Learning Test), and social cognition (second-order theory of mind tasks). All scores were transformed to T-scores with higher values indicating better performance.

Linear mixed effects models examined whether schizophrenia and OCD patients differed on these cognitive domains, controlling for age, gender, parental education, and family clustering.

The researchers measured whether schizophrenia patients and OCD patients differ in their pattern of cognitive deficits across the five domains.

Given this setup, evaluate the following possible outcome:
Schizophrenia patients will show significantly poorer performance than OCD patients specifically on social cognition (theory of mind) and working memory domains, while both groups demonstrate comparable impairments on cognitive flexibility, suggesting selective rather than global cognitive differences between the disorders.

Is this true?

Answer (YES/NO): NO